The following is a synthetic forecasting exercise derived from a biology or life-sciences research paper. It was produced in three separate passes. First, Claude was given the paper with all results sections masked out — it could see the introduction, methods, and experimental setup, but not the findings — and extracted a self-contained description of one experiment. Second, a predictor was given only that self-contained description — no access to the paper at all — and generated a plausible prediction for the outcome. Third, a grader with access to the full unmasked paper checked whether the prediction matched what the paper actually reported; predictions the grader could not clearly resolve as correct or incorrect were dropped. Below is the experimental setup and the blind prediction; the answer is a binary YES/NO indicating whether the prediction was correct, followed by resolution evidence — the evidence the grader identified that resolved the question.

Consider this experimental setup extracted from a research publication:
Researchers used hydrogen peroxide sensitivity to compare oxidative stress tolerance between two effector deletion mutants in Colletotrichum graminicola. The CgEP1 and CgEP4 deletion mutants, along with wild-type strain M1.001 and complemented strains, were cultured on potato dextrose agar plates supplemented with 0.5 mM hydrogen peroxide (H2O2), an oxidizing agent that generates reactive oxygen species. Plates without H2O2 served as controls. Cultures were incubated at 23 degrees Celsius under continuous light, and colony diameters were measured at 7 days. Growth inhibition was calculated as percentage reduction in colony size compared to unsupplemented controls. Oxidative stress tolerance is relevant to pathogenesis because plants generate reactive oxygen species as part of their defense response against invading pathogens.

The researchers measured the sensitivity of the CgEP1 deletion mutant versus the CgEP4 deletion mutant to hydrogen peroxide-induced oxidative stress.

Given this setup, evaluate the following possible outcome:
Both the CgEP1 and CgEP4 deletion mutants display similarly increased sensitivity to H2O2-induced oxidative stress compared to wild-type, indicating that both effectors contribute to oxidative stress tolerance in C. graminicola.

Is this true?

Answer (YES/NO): NO